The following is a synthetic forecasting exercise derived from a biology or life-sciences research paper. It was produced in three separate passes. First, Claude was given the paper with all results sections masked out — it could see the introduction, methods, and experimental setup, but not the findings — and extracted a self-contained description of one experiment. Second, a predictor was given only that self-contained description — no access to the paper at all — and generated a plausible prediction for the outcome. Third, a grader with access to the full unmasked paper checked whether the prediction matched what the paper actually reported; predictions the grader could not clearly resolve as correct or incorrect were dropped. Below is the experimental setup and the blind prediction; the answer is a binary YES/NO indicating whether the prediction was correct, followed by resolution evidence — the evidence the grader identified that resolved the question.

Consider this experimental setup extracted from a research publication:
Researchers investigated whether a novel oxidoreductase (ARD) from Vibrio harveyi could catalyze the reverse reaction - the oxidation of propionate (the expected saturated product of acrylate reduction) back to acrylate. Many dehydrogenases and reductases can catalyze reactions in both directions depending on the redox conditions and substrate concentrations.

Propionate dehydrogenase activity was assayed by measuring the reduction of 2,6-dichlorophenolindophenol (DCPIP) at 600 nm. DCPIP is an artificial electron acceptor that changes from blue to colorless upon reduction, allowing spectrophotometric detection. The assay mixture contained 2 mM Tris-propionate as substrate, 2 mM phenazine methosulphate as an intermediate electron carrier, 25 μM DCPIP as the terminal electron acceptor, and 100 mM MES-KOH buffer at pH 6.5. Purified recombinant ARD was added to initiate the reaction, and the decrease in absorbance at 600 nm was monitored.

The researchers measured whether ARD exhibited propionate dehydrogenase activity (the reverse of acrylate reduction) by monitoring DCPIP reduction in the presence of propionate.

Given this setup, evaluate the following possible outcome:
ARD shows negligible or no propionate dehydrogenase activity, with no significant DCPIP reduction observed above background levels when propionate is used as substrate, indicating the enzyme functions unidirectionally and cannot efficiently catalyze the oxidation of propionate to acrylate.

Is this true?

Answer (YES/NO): YES